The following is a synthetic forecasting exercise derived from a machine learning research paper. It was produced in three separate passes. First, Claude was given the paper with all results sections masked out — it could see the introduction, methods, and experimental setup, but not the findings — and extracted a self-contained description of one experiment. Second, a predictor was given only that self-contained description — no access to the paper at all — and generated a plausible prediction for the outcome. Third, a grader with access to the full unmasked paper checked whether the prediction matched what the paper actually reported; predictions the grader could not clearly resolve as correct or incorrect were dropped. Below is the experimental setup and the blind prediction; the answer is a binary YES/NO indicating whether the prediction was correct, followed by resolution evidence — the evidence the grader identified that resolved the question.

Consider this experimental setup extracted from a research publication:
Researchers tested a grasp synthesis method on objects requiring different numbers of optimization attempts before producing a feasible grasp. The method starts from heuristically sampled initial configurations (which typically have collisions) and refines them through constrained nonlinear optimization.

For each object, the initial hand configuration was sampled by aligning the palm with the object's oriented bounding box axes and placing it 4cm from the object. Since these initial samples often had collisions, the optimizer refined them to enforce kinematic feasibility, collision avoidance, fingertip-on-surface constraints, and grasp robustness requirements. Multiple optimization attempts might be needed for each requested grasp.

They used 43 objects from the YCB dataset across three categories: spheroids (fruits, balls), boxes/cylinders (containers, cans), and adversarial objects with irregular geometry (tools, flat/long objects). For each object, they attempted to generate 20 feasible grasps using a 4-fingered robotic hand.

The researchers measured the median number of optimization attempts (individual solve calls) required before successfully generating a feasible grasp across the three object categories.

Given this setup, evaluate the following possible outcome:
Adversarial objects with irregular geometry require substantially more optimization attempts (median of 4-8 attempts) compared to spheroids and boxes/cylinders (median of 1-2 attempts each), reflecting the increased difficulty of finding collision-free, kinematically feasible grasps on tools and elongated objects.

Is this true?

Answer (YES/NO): NO